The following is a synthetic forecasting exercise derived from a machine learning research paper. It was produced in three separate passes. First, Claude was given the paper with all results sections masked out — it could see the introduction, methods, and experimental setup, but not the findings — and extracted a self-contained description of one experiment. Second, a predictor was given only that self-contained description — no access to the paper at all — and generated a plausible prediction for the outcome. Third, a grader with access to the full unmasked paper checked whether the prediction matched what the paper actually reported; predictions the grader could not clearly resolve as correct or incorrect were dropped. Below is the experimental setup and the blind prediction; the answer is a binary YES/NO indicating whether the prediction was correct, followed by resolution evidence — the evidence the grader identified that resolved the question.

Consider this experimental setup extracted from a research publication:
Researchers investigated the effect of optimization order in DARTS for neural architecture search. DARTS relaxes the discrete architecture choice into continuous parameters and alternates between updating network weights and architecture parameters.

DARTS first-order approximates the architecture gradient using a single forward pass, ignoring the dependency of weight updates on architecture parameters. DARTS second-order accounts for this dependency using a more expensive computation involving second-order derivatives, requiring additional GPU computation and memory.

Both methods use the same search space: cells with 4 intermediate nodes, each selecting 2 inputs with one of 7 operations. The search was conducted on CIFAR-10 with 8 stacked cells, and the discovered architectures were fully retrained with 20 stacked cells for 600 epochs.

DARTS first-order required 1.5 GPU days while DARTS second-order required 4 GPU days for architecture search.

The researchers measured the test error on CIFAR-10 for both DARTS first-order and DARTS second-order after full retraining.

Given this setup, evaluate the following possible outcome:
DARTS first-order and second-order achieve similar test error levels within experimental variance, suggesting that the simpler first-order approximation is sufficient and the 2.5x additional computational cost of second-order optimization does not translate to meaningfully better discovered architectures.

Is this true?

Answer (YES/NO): NO